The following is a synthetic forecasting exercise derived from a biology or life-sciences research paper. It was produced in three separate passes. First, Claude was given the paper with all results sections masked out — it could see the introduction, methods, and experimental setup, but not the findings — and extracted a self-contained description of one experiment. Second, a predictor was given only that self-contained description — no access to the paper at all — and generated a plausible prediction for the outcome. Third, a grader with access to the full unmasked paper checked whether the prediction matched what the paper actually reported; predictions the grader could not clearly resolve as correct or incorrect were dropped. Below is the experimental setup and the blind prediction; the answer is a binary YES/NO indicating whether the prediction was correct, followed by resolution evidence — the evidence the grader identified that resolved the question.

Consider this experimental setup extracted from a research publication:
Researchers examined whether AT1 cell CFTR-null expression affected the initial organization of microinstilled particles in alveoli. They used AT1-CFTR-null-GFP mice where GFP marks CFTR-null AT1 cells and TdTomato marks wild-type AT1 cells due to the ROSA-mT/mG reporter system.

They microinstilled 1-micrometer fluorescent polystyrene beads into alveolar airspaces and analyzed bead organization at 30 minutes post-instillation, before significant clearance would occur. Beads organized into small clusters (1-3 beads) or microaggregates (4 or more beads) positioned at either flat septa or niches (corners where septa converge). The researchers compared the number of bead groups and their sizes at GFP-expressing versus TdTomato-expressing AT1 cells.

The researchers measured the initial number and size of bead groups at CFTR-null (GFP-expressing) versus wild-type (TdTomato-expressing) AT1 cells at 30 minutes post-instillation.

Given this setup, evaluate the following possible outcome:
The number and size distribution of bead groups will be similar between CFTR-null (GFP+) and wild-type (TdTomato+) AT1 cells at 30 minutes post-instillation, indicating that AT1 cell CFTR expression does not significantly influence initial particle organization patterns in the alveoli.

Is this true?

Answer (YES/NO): NO